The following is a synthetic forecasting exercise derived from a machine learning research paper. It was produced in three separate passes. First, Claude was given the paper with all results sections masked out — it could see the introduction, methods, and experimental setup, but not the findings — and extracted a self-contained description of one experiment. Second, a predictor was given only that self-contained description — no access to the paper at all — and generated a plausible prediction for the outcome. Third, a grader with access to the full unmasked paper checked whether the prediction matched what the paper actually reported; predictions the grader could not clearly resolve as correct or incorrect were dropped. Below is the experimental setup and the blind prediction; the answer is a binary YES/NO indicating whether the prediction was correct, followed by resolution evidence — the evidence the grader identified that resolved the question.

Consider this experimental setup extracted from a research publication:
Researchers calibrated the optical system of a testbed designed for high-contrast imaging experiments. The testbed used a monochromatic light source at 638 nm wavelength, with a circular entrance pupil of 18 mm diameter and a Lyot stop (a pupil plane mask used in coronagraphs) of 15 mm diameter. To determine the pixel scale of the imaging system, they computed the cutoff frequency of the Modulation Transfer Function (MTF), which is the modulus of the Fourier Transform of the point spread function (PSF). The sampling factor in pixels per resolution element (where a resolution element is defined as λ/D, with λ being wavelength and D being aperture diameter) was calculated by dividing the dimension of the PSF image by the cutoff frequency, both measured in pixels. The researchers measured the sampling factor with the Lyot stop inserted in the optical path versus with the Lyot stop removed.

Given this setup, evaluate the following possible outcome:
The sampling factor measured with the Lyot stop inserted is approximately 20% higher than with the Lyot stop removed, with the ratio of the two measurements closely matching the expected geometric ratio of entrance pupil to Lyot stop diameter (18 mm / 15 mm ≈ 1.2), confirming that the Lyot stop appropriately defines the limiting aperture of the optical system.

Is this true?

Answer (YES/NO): NO